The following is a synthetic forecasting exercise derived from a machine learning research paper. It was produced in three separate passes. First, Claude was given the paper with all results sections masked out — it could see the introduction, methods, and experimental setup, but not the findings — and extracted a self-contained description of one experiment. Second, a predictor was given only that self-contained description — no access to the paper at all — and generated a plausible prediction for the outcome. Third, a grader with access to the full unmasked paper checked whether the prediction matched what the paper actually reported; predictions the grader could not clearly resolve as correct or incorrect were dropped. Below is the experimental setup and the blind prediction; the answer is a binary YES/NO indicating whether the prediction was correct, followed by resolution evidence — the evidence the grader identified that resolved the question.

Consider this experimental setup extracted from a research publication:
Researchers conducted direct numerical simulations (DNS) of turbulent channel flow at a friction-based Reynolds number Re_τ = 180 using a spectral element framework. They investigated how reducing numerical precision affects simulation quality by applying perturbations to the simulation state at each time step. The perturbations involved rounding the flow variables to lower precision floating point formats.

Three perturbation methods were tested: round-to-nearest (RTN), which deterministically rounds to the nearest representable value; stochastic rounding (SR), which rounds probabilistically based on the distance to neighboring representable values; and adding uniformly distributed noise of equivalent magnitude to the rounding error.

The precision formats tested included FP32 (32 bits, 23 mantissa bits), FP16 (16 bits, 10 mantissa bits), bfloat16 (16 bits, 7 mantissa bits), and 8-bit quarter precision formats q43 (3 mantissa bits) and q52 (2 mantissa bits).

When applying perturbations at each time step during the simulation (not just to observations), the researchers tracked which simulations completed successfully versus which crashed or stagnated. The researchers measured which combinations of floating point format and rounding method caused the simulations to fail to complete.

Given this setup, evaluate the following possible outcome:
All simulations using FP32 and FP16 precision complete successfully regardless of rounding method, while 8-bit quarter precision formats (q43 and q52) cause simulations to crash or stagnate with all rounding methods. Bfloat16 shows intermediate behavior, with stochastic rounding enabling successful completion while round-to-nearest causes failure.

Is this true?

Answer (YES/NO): YES